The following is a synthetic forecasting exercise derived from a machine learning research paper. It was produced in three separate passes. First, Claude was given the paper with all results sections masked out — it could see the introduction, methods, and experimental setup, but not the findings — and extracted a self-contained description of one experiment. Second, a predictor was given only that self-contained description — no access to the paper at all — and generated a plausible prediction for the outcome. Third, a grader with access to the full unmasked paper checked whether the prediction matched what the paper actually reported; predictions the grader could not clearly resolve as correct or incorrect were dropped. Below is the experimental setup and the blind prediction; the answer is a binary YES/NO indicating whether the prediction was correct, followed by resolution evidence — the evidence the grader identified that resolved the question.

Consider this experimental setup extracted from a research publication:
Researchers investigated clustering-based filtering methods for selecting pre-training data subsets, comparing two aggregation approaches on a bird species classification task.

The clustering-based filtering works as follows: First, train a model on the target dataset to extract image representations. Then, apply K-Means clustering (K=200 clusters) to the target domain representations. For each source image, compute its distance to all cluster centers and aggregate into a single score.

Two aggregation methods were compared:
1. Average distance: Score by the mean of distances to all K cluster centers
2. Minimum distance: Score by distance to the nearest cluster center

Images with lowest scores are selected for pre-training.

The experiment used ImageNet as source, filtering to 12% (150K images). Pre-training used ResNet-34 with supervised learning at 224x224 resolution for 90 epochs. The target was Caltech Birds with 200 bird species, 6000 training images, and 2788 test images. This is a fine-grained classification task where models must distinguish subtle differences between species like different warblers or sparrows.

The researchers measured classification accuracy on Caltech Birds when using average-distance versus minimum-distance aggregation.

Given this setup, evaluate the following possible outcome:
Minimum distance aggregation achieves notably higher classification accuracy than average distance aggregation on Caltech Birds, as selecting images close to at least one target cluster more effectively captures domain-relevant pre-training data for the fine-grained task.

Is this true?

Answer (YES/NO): YES